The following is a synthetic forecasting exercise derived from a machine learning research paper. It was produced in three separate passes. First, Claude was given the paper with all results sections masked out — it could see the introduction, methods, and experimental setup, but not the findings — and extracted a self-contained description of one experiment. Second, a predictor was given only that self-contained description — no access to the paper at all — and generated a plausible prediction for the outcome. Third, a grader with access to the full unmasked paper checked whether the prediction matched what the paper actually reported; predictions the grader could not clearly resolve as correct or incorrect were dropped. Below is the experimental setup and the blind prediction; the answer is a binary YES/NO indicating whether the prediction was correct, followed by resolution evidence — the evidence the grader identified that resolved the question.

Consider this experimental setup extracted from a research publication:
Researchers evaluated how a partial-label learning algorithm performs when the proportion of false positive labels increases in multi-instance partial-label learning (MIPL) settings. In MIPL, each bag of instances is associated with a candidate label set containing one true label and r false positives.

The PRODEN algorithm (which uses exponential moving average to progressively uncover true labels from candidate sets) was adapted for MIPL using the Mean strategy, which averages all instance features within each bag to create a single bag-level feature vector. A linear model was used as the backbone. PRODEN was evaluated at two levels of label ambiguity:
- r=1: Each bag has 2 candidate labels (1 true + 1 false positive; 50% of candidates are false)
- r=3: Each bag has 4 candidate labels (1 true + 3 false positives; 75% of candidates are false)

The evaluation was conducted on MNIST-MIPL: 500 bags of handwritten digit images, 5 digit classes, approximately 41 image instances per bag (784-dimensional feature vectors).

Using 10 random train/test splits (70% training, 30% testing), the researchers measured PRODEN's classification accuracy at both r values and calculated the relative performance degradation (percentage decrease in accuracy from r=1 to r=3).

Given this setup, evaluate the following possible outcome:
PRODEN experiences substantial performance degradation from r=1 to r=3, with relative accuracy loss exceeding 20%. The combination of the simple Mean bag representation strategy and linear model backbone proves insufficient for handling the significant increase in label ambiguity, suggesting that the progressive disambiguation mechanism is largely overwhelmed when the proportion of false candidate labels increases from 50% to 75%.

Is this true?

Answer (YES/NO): YES